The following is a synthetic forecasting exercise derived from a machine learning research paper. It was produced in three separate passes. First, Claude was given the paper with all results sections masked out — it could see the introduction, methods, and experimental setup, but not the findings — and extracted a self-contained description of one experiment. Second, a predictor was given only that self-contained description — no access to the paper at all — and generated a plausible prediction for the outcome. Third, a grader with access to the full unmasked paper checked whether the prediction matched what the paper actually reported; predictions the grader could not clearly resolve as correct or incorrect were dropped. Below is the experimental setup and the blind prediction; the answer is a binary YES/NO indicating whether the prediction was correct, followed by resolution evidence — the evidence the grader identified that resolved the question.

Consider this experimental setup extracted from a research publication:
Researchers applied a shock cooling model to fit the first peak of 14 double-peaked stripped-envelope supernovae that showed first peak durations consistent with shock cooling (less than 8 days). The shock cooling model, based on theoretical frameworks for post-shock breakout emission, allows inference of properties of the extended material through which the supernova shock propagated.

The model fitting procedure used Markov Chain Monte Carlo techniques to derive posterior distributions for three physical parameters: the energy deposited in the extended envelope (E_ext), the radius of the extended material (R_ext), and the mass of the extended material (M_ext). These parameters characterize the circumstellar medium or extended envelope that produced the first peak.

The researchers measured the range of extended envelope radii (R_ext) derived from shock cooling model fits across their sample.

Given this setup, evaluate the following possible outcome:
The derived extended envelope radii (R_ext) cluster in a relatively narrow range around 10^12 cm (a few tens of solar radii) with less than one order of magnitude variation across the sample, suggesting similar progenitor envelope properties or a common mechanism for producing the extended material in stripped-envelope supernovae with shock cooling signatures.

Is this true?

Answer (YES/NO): NO